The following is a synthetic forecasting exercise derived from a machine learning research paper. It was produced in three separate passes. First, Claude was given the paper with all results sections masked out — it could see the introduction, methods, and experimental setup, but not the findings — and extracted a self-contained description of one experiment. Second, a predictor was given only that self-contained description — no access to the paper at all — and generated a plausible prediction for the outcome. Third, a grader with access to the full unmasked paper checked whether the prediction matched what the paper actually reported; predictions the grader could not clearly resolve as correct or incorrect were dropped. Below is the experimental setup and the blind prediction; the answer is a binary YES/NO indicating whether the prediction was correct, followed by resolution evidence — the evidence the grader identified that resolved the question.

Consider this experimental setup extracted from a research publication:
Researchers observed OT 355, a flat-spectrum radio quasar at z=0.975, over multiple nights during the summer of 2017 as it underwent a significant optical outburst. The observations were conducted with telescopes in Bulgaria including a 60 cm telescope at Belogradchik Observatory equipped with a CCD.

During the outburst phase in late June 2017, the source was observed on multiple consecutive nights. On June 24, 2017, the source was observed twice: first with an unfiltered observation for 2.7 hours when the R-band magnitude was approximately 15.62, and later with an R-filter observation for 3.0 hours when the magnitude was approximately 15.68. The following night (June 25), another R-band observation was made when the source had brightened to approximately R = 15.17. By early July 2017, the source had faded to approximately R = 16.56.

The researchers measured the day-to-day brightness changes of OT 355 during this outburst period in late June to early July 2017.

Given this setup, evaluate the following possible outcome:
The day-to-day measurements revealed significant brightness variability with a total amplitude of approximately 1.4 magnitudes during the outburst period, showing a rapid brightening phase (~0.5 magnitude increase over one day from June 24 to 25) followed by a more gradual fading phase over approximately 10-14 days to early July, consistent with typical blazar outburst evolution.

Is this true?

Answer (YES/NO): NO